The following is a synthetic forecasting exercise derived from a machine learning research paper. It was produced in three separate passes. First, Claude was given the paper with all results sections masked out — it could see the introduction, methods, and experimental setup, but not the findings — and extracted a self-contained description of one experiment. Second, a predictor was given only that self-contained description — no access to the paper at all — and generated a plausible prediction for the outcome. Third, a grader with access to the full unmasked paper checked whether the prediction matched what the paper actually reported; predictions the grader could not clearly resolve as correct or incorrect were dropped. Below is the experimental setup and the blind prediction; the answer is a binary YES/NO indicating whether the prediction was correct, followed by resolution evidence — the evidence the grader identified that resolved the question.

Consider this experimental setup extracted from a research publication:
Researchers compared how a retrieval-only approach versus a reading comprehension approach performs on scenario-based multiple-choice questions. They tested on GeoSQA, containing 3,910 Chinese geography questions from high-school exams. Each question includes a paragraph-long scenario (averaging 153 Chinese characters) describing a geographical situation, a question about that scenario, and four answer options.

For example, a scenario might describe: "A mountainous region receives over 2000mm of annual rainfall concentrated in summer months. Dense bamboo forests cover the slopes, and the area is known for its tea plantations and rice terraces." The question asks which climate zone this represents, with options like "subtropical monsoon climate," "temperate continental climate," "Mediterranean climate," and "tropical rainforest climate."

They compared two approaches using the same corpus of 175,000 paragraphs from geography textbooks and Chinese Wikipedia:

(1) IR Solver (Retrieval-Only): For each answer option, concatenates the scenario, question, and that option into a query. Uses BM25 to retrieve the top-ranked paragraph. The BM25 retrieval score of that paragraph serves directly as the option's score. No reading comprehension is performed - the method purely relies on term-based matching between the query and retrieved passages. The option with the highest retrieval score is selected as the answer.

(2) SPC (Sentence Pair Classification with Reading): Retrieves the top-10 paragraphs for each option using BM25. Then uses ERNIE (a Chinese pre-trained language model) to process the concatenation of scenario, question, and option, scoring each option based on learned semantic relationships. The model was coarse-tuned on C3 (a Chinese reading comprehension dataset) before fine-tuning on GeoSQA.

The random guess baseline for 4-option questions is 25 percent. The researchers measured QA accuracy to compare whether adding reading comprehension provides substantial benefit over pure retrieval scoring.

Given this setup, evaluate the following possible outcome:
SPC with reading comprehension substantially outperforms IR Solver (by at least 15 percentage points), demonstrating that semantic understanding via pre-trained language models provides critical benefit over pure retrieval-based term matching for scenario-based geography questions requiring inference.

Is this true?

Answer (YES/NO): NO